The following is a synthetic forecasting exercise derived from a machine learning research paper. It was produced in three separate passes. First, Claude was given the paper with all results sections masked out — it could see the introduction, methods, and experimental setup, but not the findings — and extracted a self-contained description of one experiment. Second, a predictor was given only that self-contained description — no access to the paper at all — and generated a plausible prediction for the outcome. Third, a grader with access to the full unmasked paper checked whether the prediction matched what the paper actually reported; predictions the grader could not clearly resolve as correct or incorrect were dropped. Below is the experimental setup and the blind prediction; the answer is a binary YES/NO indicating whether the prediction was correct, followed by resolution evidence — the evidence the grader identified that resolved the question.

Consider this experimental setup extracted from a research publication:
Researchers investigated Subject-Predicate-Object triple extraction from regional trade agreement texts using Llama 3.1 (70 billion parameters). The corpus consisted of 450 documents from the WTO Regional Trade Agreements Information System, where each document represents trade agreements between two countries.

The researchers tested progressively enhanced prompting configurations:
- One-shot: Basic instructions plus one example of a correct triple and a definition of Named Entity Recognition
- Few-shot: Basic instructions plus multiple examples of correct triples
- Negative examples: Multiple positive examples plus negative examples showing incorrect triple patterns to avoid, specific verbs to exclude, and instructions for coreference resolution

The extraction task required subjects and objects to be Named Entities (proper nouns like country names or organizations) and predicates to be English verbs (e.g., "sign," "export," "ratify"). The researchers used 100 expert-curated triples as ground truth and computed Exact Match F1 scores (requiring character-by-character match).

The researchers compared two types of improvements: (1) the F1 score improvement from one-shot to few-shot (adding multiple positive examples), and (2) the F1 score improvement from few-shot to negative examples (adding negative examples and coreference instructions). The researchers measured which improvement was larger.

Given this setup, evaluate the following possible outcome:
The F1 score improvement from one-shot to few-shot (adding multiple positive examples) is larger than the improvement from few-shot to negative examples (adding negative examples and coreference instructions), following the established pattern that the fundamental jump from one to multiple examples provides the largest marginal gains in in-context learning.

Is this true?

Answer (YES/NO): YES